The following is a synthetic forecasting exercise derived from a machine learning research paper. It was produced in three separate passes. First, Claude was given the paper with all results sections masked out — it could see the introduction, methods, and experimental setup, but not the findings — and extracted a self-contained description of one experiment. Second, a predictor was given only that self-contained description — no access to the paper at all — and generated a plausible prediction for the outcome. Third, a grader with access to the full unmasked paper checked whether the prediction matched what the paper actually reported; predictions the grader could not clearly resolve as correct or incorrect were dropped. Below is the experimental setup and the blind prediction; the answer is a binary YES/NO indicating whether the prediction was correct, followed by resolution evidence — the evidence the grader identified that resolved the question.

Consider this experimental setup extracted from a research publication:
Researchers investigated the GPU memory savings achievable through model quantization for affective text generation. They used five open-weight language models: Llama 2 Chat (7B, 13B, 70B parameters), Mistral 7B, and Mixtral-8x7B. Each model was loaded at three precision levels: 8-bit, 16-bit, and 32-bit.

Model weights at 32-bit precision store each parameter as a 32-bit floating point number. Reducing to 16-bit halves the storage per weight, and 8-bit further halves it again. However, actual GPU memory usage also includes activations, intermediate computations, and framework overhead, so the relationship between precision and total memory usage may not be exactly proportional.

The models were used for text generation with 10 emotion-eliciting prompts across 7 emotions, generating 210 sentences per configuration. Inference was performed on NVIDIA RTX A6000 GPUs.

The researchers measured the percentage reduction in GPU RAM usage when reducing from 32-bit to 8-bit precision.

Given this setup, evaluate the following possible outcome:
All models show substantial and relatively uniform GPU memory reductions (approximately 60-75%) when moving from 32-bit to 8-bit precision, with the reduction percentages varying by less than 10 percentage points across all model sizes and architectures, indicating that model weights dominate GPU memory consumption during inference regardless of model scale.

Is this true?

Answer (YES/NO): NO